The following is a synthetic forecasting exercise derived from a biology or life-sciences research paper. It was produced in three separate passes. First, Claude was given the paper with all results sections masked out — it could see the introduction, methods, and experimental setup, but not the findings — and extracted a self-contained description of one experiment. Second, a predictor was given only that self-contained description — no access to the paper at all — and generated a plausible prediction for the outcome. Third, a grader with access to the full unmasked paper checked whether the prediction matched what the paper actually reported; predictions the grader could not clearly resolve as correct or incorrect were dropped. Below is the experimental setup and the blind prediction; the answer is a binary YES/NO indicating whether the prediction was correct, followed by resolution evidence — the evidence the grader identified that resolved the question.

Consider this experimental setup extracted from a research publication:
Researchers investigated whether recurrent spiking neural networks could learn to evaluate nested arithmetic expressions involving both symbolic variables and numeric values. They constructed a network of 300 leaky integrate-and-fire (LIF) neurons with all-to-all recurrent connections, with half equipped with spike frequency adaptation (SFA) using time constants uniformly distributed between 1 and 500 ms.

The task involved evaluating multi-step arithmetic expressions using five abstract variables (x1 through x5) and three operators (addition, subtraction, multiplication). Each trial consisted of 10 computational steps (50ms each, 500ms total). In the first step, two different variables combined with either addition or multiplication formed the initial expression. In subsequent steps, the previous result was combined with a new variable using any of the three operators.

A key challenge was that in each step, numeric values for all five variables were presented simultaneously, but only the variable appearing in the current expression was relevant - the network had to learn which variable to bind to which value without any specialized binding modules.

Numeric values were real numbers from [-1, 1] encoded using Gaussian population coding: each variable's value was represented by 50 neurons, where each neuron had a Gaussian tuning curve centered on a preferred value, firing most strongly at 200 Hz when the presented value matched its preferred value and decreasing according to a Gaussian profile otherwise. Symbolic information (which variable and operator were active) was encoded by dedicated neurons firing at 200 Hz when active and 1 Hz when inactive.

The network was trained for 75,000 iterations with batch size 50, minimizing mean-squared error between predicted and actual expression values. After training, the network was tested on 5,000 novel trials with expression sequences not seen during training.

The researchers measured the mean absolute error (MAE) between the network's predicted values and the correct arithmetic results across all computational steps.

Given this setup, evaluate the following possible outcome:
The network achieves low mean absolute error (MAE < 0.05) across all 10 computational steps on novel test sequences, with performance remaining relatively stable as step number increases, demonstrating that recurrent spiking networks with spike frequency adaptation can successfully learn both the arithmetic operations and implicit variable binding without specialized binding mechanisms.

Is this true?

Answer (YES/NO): NO